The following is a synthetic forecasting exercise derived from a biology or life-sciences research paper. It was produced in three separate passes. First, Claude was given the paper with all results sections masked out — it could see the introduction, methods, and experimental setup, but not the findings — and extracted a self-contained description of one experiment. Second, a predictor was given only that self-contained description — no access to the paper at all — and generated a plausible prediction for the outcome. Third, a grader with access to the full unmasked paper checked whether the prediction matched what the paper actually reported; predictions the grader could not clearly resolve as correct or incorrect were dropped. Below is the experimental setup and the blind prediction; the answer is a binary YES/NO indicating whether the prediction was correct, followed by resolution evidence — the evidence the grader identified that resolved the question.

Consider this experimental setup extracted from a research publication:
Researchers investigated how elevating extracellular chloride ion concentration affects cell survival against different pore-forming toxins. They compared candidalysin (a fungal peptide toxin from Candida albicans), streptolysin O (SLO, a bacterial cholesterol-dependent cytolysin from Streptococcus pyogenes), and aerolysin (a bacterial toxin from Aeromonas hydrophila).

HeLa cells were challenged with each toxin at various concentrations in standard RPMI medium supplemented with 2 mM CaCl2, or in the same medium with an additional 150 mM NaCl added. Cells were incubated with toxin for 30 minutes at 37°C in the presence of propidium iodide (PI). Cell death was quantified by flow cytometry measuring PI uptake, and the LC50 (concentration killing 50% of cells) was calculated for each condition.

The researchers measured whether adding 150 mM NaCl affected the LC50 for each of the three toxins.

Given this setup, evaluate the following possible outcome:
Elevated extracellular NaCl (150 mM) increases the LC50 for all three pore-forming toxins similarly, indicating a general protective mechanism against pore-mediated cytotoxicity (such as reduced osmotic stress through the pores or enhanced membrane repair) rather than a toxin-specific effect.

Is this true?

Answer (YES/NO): NO